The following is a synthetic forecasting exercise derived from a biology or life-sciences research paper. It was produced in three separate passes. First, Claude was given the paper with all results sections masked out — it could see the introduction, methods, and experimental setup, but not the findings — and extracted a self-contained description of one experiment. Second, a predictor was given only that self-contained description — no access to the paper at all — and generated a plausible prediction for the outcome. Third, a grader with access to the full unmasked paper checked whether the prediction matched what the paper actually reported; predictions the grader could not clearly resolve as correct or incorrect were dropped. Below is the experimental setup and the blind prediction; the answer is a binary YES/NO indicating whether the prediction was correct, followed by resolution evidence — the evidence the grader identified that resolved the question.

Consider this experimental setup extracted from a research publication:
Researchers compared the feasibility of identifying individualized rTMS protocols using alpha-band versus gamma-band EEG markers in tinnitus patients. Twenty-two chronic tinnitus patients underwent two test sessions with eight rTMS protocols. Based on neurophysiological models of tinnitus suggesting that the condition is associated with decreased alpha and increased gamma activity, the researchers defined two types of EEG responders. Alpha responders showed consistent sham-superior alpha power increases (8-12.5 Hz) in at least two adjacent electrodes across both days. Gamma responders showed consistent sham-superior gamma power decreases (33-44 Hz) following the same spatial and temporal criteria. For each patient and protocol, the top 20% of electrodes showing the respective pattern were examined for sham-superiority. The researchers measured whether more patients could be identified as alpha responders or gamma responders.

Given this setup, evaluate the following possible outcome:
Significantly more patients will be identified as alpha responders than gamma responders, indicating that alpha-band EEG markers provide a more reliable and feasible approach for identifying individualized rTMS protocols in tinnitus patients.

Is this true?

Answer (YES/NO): NO